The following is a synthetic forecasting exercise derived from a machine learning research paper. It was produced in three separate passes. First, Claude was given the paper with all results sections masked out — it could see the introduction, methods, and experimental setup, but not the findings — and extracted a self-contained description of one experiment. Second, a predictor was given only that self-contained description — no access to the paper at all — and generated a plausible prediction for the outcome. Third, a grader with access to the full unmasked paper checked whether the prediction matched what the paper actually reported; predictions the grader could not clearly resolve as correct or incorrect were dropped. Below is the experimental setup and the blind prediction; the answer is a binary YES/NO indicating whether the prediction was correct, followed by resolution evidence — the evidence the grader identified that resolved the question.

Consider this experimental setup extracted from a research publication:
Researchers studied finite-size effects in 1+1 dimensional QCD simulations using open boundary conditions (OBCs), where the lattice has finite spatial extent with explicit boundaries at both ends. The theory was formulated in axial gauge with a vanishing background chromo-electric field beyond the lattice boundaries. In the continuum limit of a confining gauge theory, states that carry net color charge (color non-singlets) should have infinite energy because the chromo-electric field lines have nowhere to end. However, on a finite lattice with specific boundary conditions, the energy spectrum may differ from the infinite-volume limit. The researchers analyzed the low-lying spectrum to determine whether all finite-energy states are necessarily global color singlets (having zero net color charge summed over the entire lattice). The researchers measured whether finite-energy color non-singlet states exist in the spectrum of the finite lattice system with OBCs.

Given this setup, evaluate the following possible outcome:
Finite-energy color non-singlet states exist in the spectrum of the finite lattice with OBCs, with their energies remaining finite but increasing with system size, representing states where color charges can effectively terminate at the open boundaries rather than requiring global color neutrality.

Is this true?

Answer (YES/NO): NO